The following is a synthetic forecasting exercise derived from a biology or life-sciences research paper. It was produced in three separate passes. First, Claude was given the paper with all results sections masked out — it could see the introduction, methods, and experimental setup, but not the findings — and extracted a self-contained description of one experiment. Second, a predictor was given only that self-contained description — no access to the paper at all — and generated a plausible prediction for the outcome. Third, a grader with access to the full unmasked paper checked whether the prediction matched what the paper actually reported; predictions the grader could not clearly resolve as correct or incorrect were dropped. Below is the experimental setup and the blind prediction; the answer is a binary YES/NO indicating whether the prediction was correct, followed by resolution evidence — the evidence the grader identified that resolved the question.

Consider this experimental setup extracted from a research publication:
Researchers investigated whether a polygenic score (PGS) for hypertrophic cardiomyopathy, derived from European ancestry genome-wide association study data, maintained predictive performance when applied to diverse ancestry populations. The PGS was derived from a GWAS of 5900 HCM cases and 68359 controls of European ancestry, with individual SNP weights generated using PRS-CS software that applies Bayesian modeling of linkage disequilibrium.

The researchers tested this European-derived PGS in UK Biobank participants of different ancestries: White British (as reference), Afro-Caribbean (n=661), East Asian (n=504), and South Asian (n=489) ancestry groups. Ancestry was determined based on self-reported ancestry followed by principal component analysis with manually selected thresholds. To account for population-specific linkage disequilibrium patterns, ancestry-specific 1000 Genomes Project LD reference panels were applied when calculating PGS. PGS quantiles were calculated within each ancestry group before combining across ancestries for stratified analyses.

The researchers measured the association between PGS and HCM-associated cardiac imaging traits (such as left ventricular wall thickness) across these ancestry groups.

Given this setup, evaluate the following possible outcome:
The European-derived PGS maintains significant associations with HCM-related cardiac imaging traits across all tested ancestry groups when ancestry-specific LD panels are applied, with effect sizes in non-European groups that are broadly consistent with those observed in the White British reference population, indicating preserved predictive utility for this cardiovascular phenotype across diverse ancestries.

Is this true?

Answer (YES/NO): NO